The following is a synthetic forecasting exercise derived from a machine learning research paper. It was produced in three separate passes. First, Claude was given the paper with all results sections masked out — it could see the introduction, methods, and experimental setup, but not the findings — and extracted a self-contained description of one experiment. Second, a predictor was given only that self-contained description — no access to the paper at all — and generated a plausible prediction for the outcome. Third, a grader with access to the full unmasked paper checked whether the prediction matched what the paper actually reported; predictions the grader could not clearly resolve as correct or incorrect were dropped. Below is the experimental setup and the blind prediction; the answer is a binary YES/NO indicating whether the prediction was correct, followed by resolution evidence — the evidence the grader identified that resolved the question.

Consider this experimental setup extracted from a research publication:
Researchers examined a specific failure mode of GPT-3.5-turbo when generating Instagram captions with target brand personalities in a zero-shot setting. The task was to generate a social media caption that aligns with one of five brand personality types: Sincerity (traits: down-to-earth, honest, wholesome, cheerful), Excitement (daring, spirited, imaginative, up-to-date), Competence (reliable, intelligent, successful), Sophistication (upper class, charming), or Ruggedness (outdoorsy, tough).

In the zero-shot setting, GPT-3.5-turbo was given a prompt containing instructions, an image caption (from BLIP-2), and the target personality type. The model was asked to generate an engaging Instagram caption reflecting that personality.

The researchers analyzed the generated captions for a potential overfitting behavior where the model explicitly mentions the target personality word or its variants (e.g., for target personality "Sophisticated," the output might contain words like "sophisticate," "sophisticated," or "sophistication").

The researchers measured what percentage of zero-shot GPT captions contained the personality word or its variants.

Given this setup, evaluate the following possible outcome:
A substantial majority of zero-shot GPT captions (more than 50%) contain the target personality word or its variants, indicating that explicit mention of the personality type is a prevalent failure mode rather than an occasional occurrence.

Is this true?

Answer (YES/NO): NO